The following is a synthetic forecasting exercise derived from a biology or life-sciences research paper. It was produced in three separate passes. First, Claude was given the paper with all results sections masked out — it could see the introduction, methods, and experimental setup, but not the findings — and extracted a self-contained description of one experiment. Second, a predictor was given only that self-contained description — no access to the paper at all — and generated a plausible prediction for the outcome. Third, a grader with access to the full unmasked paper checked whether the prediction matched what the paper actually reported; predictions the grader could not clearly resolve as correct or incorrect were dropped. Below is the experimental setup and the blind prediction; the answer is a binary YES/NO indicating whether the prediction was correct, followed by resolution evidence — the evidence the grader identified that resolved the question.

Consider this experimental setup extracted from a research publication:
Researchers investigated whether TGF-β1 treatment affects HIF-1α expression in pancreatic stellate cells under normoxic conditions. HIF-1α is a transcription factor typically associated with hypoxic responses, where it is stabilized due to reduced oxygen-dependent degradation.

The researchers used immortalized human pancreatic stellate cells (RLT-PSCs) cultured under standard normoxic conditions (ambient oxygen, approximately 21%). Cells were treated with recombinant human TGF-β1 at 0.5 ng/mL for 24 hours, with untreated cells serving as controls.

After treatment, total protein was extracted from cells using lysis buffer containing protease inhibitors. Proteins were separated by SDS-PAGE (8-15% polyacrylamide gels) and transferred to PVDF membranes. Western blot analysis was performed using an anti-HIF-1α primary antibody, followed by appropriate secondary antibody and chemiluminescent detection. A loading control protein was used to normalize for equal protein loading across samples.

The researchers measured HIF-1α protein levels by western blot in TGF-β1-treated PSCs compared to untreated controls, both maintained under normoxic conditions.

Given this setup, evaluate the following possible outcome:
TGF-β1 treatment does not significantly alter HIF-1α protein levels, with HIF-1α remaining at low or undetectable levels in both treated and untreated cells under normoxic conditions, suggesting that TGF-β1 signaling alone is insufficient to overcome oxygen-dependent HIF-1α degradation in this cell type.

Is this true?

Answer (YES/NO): NO